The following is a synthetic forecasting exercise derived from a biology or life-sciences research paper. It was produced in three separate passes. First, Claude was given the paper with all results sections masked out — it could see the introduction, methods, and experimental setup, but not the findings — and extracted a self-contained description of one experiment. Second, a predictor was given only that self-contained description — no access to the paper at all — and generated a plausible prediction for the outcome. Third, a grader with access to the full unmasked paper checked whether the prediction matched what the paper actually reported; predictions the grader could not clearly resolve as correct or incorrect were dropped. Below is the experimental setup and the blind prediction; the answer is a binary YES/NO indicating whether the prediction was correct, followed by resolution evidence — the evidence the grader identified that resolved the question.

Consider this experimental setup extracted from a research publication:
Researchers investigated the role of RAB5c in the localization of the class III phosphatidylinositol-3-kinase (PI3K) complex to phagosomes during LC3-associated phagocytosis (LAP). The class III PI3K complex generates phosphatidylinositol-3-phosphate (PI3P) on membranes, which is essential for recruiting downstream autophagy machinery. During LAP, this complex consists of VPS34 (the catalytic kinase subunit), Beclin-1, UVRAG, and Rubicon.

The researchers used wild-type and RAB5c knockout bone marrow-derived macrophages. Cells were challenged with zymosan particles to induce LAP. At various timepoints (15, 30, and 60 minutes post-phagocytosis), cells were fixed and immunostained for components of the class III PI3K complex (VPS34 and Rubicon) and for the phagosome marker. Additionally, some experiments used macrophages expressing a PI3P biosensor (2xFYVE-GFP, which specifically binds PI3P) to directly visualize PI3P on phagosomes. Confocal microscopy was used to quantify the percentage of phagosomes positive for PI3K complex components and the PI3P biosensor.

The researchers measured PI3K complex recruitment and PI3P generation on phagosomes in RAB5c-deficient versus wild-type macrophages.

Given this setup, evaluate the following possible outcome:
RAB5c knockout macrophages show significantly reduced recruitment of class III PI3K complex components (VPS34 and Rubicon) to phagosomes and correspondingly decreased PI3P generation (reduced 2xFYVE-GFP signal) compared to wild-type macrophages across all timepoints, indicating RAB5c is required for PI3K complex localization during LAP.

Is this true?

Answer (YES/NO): YES